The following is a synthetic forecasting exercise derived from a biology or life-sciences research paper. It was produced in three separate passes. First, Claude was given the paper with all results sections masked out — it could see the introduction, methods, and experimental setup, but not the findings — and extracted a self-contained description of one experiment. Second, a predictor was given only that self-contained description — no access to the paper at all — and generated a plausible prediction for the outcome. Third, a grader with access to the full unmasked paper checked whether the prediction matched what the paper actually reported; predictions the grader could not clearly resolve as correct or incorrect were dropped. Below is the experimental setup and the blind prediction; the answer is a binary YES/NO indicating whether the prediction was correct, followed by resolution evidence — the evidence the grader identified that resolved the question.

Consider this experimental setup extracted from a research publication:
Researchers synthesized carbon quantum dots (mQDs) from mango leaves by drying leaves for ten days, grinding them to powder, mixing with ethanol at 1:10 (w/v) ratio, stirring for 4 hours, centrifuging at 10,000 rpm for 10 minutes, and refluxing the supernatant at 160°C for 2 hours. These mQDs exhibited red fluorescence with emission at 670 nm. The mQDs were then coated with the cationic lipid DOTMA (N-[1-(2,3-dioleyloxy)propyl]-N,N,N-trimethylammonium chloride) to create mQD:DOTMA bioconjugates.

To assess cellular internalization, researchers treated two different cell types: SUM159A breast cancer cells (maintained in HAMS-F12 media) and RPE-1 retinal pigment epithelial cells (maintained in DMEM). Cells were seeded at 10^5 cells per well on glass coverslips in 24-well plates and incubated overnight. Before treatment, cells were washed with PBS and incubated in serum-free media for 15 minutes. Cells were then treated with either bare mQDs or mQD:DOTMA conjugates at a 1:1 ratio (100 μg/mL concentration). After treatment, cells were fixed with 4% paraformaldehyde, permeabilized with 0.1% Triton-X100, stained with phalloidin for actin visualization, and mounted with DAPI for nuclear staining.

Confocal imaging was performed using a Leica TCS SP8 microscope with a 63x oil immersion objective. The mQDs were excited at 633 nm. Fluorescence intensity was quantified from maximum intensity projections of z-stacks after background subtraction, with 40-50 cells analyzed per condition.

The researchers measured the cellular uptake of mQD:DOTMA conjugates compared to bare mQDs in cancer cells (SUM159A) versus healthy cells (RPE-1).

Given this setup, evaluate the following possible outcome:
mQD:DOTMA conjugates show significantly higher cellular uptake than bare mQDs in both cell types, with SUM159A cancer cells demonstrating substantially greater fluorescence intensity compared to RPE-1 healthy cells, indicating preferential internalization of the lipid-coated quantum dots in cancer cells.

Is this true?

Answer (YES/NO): NO